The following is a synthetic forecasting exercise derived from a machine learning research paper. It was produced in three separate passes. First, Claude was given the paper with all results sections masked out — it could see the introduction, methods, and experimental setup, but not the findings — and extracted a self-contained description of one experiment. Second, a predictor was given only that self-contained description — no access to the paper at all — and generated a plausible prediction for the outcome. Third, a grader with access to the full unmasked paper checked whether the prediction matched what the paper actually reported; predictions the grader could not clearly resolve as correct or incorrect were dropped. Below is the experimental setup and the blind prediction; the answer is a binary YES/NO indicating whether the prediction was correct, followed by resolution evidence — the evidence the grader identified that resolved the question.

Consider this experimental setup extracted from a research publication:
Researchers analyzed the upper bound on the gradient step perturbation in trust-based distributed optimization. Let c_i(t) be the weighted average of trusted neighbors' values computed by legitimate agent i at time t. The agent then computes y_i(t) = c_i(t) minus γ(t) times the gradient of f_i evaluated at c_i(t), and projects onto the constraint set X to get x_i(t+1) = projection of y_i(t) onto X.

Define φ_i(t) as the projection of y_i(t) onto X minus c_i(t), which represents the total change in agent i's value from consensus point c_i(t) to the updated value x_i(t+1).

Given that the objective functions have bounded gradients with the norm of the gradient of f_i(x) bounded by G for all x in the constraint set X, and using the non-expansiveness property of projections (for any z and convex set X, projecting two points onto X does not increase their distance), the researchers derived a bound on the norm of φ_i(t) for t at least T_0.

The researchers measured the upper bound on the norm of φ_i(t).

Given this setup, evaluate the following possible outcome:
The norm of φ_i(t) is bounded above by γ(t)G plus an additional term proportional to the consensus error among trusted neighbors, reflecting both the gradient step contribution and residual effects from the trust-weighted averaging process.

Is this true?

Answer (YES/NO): NO